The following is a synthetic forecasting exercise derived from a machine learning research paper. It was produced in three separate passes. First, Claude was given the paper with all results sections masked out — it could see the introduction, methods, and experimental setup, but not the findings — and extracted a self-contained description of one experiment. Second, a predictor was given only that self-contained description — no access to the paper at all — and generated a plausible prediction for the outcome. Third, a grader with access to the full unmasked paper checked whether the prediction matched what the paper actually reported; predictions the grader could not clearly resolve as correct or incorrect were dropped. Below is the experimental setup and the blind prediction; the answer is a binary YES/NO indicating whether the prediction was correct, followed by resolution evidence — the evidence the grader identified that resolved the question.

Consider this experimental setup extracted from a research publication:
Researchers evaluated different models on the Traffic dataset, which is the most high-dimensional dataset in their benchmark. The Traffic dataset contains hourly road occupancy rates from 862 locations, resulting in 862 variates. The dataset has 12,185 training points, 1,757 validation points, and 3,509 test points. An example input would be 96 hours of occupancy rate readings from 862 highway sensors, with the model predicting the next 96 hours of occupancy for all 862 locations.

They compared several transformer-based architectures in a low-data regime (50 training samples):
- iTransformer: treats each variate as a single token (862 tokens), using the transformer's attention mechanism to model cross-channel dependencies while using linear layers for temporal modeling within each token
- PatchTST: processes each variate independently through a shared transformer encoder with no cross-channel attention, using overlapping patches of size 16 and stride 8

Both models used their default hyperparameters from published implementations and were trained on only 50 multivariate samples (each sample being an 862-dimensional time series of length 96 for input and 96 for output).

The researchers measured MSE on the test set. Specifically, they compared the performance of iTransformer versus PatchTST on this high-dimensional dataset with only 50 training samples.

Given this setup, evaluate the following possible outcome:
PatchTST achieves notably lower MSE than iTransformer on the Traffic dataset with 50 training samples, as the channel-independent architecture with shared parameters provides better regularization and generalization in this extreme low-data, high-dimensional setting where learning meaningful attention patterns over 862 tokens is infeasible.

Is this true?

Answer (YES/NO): NO